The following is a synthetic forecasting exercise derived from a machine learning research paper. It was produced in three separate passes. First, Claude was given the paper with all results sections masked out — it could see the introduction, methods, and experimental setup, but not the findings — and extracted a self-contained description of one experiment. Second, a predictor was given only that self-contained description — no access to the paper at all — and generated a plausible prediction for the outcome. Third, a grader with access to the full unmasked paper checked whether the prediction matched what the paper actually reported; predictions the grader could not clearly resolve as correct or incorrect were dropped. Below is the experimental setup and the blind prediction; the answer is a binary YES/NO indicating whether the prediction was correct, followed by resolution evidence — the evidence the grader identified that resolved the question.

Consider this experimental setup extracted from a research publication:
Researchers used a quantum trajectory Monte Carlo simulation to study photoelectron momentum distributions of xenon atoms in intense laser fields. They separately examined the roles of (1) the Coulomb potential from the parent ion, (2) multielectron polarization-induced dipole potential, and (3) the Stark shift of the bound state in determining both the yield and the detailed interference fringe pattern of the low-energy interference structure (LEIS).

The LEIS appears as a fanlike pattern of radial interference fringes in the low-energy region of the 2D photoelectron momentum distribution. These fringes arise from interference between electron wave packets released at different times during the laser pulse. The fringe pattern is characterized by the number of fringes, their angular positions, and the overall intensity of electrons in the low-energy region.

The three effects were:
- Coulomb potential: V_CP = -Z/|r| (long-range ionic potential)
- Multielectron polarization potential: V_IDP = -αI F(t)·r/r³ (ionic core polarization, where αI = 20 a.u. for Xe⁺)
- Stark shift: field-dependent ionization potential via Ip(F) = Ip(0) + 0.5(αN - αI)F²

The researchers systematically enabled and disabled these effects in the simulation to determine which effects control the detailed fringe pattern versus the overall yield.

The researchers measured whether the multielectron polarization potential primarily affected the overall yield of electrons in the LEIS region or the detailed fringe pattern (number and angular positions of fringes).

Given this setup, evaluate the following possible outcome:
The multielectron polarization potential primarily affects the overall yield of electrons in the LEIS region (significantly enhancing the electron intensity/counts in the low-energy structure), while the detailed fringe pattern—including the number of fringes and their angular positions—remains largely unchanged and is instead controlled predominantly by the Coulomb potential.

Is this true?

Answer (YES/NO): NO